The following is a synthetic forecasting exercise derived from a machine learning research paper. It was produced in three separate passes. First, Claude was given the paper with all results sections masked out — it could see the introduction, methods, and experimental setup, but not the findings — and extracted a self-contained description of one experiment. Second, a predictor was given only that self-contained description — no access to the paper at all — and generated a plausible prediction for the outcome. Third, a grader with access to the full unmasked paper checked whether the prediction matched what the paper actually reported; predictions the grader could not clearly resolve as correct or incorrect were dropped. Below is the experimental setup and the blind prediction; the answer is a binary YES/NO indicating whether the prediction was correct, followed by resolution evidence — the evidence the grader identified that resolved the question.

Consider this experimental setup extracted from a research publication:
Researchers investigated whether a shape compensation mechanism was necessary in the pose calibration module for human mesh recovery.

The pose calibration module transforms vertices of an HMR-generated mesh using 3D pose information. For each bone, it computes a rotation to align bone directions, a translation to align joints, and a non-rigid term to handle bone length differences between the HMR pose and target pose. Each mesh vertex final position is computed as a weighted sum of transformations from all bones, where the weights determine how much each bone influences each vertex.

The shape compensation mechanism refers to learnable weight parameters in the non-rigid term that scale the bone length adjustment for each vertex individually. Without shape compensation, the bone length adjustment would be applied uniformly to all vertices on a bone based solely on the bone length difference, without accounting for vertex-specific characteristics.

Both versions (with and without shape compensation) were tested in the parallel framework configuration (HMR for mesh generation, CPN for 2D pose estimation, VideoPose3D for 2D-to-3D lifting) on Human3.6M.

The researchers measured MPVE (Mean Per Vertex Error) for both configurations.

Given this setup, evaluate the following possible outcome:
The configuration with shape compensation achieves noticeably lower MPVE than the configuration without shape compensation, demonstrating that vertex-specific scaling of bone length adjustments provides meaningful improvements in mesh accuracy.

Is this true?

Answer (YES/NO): NO